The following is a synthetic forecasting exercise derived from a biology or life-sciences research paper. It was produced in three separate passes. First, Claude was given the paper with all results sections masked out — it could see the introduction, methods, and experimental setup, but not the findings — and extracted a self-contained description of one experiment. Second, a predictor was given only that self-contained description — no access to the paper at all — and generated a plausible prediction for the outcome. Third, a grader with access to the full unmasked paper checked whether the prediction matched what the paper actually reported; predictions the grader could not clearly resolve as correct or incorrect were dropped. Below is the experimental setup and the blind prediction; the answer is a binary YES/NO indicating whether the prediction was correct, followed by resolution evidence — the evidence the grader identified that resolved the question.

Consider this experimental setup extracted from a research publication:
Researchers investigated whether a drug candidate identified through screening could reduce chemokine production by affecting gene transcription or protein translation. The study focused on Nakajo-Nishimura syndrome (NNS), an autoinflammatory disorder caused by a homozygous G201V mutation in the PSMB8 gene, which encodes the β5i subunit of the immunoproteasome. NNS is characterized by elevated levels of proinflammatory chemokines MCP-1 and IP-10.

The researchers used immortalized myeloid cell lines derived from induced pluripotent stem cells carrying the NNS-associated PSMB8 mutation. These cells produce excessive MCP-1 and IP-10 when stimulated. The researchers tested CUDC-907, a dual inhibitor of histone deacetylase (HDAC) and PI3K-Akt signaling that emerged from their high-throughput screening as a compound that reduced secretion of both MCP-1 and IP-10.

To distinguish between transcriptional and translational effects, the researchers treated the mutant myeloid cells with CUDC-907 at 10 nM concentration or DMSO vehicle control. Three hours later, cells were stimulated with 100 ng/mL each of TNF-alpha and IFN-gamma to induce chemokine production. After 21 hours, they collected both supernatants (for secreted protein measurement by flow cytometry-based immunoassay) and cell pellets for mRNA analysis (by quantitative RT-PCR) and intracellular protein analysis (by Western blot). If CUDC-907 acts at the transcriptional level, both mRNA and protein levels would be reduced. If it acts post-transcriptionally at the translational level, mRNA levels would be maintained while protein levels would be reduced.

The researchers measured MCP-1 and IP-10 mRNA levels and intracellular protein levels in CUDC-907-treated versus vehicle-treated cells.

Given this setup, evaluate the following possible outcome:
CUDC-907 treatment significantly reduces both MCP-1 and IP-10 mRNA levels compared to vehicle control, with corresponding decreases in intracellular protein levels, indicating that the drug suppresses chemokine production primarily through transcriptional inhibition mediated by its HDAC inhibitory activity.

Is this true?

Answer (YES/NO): NO